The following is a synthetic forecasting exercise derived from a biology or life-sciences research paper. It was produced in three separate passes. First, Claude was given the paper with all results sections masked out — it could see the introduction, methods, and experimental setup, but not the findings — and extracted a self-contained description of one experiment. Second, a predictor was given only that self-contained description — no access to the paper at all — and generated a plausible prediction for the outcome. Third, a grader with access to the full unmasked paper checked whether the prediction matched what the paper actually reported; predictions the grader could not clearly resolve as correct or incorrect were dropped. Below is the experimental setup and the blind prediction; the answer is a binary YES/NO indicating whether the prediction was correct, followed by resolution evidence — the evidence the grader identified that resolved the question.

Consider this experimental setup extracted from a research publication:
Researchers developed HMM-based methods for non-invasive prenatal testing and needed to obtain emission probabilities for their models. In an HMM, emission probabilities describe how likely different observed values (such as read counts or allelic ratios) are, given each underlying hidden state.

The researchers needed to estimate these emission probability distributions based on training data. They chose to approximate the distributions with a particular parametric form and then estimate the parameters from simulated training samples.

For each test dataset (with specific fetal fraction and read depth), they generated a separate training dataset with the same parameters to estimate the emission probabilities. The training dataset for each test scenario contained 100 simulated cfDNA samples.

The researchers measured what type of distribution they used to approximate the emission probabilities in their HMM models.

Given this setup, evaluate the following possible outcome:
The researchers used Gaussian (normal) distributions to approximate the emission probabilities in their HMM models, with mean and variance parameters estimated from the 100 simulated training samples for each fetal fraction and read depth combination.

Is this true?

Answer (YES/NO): YES